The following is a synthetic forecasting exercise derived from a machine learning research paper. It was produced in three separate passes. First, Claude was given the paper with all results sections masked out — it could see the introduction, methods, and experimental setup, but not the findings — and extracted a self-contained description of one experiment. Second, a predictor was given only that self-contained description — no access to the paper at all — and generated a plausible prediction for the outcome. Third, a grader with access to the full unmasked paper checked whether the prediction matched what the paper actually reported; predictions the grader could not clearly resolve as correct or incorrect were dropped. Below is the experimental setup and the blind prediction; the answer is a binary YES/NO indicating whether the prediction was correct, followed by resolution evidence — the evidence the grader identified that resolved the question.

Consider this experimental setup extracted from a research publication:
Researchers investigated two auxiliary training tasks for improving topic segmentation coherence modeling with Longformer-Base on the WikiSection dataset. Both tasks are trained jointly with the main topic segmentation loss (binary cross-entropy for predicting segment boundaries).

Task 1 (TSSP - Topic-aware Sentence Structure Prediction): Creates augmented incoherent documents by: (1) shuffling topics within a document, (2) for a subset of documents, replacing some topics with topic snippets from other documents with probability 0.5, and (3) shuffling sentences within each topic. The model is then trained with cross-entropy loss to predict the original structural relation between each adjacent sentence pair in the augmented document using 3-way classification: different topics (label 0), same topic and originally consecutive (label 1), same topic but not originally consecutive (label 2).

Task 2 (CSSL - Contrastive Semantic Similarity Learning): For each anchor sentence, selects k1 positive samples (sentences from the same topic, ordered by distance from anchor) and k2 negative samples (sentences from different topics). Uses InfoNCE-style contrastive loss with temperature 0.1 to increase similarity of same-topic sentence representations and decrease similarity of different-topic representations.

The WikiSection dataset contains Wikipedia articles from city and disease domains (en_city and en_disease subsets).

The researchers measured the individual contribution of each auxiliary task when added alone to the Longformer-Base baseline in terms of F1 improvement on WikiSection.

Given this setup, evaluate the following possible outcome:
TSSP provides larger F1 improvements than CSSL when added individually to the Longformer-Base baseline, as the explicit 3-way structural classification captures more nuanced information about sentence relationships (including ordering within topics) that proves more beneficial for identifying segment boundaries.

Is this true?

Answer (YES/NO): YES